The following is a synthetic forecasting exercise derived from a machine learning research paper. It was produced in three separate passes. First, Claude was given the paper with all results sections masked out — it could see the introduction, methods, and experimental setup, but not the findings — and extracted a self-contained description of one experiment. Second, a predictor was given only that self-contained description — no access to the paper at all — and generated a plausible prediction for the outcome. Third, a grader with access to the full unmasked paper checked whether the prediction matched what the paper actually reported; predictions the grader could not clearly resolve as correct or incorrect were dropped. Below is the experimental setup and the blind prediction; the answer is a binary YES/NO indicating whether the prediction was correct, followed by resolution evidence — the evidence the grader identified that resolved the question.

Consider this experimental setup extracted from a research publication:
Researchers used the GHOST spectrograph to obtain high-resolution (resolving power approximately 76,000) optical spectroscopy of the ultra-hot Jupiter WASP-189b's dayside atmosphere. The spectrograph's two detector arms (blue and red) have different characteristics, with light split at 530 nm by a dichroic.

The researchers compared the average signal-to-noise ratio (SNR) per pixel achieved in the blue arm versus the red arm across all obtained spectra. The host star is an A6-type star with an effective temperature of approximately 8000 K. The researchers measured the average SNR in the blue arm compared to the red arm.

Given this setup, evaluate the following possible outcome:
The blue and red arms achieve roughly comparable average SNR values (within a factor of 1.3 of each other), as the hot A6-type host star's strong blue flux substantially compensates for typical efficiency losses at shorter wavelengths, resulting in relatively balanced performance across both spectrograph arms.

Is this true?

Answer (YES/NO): YES